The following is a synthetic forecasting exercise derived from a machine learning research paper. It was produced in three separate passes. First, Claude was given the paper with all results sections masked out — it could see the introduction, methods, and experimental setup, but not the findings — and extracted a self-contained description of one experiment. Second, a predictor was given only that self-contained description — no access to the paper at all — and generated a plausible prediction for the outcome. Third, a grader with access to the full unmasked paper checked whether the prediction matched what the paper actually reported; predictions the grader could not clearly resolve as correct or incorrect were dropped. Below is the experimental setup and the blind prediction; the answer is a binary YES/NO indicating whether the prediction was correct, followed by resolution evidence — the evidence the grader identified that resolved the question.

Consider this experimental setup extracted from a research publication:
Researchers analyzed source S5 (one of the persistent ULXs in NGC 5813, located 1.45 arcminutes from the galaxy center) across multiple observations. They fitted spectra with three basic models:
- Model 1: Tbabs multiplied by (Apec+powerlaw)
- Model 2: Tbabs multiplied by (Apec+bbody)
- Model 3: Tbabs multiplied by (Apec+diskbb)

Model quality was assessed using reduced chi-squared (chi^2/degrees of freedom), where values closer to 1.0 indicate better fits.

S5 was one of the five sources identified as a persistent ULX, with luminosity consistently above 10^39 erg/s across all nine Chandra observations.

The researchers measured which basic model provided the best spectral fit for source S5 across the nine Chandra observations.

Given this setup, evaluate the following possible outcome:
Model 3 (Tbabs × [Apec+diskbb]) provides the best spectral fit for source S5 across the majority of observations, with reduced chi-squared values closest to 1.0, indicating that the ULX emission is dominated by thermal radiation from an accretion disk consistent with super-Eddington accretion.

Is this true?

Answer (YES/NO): NO